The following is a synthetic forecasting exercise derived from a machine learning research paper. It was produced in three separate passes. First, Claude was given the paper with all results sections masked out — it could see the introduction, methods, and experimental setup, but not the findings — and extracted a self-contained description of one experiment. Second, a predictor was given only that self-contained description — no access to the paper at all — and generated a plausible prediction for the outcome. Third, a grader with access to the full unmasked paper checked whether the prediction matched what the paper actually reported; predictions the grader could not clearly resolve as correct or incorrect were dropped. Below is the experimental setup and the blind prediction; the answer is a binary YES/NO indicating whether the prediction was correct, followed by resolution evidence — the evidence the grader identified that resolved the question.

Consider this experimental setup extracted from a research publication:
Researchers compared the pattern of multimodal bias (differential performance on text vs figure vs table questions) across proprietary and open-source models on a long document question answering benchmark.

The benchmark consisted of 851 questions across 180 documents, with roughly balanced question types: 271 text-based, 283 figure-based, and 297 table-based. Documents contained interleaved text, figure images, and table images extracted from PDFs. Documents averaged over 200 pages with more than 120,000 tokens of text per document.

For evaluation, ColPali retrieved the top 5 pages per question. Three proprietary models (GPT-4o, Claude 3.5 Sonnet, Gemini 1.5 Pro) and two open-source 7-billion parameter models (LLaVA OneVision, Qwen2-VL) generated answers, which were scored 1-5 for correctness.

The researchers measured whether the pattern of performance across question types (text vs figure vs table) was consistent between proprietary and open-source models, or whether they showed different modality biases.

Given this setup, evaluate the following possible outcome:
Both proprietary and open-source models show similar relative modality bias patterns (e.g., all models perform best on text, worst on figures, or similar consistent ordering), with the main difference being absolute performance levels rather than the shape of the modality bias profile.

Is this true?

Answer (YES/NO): NO